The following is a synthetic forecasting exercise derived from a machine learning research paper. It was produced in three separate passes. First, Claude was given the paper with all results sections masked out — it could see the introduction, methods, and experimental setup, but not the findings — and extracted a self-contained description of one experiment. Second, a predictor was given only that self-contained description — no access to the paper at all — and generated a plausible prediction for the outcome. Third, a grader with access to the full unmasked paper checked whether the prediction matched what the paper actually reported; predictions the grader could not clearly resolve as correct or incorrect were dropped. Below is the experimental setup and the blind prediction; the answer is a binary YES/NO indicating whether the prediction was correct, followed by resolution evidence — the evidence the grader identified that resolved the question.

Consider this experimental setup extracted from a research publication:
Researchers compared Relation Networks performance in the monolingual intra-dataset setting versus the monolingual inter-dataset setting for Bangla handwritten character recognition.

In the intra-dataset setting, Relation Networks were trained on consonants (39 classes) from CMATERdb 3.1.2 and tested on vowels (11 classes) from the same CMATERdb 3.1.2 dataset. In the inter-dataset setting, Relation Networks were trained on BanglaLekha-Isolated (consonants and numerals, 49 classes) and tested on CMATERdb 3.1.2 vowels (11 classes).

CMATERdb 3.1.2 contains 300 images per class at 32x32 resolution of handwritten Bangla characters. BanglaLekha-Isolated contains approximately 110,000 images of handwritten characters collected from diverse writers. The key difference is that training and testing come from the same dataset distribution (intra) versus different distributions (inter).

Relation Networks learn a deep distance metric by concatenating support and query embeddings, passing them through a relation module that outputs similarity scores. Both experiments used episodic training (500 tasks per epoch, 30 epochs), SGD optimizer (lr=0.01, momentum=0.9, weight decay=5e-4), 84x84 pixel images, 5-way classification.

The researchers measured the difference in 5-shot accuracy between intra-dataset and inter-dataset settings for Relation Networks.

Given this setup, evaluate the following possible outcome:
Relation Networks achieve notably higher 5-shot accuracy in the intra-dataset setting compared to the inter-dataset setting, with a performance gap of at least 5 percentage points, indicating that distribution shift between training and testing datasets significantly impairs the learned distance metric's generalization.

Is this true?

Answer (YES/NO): YES